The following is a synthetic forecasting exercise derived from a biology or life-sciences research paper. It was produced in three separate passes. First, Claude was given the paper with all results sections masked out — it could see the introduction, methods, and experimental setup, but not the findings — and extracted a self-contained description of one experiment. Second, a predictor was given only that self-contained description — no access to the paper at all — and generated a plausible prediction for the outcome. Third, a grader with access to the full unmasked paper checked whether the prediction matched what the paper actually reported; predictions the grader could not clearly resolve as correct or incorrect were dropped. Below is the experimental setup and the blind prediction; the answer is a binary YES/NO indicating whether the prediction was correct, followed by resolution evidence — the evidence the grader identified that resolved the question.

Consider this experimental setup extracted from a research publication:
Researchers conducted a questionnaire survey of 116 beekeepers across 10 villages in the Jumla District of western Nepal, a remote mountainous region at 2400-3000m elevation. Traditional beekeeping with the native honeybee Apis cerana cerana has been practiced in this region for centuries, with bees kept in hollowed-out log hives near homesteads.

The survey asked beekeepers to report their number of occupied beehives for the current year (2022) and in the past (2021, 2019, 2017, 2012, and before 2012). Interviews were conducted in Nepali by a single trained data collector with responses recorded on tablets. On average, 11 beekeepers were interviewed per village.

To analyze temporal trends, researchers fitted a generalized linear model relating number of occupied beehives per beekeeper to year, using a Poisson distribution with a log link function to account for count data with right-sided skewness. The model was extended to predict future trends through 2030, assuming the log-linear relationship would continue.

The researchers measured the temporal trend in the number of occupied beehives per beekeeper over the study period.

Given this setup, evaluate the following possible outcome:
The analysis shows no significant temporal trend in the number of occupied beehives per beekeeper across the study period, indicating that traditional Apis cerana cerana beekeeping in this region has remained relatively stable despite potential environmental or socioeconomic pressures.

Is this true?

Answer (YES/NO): NO